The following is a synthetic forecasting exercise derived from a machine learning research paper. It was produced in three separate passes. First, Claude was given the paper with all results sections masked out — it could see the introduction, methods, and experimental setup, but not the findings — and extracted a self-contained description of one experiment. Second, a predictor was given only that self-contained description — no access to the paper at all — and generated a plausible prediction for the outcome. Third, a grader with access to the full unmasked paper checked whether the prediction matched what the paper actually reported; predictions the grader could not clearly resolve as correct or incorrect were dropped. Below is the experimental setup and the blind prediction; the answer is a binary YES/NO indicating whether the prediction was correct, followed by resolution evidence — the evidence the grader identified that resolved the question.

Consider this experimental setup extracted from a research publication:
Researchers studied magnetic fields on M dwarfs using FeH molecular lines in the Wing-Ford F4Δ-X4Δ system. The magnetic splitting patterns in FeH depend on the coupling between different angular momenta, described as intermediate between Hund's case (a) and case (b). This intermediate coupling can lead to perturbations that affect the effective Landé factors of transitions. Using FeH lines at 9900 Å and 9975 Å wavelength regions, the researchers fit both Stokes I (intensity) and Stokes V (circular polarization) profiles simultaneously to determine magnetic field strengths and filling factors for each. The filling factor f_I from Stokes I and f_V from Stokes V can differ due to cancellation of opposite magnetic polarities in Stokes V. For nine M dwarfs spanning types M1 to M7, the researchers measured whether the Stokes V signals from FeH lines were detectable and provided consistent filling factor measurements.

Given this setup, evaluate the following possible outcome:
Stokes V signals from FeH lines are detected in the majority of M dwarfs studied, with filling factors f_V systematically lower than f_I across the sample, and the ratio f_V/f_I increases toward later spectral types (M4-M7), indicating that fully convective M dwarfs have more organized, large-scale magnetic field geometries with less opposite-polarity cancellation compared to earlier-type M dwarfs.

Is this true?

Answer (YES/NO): NO